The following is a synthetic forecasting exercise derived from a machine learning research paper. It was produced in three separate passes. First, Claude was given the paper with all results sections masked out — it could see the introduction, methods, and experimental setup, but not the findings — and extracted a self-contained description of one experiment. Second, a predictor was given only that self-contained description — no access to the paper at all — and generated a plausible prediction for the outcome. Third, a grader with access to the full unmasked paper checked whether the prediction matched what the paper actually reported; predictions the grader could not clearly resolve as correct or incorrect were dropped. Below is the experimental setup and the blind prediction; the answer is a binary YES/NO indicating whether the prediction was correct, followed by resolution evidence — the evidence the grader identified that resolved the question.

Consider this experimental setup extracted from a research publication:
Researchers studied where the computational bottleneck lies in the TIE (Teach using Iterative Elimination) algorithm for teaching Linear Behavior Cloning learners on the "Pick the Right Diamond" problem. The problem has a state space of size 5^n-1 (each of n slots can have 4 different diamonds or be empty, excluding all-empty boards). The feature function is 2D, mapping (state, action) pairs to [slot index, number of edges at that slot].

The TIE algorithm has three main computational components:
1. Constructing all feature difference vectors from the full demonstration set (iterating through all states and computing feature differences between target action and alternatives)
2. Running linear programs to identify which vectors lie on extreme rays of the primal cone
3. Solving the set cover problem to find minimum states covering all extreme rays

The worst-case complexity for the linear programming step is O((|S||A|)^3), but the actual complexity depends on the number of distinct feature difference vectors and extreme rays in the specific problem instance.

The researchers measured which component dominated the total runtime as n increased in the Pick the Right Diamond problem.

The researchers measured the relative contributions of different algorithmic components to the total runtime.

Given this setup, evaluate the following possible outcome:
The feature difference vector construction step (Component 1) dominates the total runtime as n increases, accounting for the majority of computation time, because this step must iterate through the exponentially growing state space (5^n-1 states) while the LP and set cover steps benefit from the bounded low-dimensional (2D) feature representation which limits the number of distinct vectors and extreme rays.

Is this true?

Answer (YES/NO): YES